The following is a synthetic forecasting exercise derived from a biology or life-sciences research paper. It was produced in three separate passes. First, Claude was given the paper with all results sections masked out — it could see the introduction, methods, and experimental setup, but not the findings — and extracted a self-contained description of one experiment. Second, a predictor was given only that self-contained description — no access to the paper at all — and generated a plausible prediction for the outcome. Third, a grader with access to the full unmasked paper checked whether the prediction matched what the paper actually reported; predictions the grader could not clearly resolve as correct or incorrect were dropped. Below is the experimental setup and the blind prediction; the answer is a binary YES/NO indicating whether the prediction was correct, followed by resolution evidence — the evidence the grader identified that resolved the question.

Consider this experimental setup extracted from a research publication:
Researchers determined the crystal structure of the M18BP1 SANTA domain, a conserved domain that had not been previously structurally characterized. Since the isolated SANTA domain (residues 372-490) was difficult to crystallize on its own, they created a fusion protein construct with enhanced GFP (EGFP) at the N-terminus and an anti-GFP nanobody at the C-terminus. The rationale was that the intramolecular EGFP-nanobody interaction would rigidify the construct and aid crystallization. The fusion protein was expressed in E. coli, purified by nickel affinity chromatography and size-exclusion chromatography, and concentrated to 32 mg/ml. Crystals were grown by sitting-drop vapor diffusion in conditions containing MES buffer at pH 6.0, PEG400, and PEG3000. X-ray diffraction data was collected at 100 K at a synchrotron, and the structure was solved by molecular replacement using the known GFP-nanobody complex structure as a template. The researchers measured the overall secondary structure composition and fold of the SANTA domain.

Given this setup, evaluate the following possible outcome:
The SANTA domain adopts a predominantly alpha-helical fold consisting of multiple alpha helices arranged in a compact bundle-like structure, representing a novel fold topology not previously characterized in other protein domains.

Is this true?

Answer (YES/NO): NO